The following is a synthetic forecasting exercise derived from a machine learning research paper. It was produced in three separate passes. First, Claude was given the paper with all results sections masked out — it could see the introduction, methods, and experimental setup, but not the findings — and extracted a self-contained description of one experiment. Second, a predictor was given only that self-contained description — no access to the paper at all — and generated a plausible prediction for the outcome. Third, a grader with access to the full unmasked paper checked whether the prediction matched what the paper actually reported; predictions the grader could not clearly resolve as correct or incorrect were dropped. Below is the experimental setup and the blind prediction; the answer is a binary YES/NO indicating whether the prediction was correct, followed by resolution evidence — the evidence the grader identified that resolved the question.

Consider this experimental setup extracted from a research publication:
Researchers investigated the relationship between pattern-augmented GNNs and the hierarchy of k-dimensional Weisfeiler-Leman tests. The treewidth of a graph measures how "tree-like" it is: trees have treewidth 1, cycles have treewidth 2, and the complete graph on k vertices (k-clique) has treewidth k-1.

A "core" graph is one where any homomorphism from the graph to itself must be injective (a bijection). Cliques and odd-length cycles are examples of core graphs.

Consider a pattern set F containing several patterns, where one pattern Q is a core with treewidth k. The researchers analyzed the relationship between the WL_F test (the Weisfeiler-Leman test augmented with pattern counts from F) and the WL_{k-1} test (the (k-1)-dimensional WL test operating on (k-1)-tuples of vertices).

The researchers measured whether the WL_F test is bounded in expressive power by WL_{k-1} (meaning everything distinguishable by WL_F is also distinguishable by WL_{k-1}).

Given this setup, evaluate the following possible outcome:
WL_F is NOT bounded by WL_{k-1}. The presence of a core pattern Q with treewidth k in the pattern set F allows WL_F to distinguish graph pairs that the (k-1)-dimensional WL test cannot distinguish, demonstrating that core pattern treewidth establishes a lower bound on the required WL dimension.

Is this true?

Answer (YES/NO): YES